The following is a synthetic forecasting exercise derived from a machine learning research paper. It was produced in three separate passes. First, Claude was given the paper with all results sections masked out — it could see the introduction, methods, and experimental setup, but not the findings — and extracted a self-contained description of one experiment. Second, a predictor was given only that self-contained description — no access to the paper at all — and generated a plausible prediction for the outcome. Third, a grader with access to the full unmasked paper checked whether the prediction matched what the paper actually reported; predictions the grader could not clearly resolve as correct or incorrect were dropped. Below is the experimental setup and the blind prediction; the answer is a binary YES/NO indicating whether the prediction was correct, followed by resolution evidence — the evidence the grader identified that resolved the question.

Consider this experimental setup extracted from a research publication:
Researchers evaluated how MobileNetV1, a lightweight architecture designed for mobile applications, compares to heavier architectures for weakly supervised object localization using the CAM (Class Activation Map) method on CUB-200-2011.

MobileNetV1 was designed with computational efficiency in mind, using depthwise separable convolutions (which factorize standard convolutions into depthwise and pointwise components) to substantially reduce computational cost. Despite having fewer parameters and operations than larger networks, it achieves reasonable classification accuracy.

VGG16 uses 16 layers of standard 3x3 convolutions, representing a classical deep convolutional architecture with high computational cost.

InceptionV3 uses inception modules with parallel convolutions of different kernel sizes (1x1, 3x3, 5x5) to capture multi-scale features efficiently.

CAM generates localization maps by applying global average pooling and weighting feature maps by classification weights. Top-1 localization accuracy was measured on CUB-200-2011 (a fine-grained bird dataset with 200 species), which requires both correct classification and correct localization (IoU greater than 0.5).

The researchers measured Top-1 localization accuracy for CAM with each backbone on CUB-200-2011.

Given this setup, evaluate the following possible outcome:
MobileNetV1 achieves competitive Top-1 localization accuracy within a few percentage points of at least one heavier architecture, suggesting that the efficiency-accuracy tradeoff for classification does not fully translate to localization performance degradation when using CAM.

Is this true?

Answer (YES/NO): YES